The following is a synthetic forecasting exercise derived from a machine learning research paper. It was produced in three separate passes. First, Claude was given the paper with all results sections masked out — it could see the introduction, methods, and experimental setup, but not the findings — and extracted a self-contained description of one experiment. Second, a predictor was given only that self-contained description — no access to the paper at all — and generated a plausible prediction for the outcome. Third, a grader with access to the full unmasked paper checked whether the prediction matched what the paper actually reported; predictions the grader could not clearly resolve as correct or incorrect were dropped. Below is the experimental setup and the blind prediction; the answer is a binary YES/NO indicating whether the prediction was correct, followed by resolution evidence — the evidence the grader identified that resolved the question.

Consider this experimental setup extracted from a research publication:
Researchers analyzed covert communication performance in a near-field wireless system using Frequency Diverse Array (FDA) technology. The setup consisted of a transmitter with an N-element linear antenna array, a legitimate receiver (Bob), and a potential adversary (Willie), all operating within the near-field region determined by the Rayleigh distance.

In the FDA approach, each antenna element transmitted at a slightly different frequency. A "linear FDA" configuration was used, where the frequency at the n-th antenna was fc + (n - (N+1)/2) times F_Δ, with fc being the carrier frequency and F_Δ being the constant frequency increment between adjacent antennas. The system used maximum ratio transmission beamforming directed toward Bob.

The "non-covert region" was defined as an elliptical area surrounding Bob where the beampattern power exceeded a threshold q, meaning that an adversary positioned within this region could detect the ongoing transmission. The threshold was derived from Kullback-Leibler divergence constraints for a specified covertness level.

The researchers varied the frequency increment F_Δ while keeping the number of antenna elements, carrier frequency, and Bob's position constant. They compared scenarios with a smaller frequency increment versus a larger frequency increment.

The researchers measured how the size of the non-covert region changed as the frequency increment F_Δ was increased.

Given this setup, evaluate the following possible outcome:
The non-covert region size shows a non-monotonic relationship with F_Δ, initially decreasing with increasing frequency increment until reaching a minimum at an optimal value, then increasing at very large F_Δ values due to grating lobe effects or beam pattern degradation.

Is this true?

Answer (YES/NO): NO